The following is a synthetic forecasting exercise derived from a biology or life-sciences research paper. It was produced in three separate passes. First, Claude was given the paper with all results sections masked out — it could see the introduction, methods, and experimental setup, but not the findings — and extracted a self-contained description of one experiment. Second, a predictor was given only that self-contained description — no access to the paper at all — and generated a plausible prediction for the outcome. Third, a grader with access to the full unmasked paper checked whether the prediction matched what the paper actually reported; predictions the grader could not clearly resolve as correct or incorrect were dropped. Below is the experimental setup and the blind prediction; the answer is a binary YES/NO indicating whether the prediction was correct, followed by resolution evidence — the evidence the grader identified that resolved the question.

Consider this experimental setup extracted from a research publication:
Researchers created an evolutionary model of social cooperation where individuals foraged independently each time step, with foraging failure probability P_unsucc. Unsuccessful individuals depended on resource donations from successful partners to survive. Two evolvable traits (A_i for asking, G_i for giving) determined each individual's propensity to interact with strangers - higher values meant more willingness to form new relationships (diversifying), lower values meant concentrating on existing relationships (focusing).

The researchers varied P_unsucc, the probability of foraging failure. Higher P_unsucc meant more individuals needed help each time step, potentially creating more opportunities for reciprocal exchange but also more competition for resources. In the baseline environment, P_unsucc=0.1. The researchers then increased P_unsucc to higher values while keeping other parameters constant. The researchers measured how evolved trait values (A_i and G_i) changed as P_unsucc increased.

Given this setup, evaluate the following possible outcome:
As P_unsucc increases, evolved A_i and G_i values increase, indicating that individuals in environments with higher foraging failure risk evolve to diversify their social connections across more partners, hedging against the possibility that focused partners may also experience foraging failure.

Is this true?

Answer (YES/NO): NO